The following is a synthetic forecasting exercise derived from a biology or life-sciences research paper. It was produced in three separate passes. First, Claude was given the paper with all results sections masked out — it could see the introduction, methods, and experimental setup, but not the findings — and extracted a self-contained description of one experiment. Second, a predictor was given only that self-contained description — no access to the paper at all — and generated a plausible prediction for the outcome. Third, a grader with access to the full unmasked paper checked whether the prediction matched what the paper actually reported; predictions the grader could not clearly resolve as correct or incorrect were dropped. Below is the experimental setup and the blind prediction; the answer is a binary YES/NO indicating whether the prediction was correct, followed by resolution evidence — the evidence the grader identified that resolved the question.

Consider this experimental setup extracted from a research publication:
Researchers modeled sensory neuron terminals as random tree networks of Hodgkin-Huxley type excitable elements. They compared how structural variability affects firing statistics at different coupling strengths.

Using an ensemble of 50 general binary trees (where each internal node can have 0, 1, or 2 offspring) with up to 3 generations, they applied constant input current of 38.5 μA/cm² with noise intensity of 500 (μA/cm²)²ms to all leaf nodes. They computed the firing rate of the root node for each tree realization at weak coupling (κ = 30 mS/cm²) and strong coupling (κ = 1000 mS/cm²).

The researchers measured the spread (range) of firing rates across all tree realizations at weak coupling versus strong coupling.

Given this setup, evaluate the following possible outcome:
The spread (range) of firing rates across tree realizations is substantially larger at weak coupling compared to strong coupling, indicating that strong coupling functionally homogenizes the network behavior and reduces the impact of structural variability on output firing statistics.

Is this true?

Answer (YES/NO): NO